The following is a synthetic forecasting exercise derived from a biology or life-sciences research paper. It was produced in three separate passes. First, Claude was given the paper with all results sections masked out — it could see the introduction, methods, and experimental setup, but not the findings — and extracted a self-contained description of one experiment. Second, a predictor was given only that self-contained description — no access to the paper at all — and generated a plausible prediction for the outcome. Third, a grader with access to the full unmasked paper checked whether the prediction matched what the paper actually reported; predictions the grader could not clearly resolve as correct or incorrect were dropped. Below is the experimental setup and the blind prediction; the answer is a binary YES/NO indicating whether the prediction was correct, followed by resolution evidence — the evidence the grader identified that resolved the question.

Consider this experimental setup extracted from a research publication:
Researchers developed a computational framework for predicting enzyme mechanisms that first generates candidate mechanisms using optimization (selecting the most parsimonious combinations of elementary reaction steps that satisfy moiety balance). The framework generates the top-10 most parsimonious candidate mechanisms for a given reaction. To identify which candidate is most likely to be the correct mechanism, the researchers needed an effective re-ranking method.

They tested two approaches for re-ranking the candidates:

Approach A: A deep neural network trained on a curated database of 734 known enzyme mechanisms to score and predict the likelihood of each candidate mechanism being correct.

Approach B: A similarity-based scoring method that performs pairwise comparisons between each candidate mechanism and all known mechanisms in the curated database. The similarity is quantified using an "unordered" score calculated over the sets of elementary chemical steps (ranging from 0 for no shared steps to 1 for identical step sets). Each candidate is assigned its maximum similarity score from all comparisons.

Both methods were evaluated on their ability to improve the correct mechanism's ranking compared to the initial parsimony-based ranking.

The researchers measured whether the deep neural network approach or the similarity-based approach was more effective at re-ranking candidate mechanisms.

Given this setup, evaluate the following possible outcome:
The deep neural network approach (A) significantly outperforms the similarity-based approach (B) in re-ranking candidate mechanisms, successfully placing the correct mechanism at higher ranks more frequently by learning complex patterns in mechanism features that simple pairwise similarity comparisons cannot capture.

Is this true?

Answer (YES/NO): NO